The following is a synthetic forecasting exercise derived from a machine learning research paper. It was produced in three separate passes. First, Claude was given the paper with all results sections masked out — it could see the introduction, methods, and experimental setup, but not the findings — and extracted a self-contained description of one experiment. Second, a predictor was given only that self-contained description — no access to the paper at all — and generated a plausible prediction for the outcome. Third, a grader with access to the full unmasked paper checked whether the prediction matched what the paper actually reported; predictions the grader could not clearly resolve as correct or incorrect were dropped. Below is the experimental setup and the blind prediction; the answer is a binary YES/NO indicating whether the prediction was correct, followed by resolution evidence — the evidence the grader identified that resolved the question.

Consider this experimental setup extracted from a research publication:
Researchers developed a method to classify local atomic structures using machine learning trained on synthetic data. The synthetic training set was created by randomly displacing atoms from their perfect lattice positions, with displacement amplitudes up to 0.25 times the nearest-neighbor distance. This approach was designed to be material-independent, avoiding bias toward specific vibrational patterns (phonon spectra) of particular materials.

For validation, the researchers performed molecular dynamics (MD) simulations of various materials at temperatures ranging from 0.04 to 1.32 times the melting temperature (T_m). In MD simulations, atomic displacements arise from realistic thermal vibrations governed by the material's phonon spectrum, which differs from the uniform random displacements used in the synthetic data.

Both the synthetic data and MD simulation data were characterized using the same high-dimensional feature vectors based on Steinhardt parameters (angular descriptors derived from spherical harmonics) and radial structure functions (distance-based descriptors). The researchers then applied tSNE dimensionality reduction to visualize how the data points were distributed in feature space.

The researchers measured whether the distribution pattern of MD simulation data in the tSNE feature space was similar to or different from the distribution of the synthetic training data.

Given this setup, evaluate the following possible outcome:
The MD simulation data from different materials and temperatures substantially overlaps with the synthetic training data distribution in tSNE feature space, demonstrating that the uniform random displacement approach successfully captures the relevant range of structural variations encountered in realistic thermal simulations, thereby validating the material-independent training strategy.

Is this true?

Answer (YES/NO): YES